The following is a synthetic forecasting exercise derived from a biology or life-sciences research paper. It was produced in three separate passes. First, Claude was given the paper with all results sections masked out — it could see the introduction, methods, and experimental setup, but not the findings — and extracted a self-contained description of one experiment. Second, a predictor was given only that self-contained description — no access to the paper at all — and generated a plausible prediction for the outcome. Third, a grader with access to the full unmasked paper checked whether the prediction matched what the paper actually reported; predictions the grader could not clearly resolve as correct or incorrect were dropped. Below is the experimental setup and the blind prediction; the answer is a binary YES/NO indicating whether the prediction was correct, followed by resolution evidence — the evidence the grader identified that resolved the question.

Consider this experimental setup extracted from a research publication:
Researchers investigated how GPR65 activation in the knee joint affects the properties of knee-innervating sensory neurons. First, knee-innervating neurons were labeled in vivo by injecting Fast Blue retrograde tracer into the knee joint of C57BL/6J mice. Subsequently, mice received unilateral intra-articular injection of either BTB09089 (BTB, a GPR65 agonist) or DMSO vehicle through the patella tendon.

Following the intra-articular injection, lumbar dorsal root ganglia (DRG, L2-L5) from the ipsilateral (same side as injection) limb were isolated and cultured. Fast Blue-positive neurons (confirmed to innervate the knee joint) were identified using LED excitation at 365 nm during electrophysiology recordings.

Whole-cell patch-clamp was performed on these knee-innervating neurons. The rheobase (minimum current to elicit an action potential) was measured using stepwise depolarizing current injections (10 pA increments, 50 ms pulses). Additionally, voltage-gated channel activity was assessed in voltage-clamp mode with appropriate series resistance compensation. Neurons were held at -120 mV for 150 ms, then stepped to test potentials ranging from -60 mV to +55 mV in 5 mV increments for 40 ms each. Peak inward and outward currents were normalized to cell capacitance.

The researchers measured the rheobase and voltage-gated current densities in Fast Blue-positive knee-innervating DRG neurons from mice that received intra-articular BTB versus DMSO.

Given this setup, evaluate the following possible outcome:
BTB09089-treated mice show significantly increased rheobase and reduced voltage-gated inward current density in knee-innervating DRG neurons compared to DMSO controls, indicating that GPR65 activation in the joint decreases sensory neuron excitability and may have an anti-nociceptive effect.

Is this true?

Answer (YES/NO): NO